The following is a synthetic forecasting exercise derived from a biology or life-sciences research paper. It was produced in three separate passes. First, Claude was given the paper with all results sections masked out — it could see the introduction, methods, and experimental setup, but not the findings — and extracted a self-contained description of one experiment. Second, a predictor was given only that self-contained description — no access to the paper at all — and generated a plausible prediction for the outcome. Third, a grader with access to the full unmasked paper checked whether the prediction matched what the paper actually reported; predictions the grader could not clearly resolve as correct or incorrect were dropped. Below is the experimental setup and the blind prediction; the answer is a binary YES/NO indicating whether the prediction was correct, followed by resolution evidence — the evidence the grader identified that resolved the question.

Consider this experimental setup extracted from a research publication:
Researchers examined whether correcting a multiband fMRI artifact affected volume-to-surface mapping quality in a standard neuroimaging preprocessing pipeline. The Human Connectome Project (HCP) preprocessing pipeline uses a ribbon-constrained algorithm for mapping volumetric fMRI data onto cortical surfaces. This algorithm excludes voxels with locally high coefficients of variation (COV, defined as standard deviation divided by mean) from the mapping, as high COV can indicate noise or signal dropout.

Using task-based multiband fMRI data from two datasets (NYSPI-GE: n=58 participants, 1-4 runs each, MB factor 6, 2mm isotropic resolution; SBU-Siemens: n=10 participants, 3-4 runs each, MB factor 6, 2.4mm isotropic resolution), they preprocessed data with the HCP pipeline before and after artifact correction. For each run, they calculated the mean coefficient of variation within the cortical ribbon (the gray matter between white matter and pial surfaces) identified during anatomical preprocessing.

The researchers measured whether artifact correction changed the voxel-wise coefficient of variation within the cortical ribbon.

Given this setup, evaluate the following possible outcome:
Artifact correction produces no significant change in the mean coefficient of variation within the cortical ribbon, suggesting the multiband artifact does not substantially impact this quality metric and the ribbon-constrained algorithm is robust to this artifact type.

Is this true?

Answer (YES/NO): NO